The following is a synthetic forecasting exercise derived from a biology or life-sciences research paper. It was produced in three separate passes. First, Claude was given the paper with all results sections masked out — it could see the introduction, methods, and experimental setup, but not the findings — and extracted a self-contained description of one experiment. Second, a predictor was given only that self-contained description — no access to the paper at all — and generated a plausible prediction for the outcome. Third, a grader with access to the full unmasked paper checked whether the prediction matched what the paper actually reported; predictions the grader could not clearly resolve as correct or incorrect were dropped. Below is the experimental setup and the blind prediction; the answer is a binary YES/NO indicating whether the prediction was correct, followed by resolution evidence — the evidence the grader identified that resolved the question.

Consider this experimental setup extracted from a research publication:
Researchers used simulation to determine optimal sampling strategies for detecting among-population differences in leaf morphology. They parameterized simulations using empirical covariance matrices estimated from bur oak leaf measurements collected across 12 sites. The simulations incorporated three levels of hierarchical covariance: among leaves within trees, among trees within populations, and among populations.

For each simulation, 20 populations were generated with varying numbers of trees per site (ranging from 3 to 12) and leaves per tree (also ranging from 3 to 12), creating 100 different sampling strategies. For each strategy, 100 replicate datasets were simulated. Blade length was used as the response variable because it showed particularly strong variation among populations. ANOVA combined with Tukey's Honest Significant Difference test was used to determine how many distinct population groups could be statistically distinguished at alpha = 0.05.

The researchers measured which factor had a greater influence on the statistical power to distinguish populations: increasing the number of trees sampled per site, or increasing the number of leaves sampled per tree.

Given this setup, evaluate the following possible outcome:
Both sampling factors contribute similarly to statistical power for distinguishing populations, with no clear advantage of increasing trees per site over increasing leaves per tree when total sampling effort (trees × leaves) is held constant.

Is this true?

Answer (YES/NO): YES